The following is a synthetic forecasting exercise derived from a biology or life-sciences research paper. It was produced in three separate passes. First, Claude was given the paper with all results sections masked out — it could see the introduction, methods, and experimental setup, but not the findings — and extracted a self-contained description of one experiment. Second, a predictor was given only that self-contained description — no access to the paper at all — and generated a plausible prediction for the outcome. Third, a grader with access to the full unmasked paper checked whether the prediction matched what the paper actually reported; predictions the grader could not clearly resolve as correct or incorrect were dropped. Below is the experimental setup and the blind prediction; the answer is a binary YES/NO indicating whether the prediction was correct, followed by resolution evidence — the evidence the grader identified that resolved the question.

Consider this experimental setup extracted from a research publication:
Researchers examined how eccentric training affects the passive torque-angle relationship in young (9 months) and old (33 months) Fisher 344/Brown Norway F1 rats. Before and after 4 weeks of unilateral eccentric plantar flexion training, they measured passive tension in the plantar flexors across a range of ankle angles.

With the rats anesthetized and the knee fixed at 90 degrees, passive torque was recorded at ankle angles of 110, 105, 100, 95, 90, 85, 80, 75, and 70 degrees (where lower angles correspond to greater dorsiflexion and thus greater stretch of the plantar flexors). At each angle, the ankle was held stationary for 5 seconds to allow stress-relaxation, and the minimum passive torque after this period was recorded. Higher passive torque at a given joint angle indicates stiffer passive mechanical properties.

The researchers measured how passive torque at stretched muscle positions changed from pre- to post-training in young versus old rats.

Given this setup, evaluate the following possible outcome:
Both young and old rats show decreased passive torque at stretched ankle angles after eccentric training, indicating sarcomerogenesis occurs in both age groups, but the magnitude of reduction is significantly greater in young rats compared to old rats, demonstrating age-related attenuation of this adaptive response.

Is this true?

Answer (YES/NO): NO